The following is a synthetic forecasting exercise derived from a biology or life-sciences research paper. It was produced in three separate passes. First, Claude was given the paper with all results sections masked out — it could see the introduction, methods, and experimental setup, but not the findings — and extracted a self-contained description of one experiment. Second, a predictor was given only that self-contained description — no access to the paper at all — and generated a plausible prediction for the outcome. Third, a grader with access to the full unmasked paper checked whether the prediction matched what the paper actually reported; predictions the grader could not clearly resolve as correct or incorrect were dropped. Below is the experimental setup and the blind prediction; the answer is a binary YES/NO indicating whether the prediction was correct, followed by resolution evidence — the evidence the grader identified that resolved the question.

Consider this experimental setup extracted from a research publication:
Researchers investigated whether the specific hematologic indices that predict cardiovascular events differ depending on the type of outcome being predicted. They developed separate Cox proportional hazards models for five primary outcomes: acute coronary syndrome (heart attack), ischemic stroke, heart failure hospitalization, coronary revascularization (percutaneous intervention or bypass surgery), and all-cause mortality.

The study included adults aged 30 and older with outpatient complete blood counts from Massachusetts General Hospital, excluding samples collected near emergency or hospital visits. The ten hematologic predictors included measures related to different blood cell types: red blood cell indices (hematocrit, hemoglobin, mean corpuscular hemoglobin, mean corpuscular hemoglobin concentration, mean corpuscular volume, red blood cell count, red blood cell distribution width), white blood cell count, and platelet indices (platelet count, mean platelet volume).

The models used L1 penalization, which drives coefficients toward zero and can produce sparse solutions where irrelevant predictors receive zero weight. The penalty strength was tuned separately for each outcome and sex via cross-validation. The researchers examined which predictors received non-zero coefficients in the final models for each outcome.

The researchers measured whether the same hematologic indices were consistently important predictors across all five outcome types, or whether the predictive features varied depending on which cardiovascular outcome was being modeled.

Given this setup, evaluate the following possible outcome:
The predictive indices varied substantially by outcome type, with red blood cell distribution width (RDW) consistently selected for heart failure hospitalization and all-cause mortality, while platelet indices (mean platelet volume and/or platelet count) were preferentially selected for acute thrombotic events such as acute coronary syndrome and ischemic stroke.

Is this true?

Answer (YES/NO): NO